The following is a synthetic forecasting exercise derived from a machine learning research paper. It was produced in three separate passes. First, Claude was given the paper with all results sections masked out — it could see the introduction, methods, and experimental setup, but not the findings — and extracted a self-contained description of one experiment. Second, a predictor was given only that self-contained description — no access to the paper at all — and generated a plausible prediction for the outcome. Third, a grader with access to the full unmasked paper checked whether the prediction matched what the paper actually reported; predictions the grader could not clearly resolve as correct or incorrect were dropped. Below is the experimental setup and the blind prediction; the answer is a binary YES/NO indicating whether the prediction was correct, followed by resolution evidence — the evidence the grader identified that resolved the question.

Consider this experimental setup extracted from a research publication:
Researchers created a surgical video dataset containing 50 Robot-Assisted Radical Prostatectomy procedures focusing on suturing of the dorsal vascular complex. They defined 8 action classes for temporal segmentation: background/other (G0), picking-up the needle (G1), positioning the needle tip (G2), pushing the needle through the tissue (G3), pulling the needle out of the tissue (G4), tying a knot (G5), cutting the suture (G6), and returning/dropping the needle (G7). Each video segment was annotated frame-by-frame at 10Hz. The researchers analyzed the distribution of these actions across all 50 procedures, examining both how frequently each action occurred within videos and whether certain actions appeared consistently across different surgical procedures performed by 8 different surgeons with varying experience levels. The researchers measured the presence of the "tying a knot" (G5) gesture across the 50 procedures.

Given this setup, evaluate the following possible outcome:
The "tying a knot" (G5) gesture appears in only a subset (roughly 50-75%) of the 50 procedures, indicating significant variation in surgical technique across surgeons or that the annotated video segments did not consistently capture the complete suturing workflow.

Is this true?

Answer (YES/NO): NO